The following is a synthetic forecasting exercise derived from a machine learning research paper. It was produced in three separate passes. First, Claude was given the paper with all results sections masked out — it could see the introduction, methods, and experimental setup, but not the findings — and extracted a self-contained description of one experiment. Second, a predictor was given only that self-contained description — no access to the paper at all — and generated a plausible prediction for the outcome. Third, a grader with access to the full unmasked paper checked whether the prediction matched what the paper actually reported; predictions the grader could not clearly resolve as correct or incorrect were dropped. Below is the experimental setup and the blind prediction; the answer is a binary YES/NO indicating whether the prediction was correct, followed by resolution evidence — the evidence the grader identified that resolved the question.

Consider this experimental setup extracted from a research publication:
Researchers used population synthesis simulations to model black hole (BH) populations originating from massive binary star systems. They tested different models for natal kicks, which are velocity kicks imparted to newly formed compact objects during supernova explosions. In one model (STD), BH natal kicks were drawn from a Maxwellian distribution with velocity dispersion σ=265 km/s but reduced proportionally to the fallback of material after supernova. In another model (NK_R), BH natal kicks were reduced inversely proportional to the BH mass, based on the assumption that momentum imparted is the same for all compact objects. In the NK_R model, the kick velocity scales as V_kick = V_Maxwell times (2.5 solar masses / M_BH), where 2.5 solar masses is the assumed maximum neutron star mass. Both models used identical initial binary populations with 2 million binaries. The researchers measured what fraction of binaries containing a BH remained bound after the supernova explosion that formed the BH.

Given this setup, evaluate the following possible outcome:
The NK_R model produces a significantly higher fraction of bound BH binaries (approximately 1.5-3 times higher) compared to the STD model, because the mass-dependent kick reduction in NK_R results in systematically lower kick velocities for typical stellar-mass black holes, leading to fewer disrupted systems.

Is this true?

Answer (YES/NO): NO